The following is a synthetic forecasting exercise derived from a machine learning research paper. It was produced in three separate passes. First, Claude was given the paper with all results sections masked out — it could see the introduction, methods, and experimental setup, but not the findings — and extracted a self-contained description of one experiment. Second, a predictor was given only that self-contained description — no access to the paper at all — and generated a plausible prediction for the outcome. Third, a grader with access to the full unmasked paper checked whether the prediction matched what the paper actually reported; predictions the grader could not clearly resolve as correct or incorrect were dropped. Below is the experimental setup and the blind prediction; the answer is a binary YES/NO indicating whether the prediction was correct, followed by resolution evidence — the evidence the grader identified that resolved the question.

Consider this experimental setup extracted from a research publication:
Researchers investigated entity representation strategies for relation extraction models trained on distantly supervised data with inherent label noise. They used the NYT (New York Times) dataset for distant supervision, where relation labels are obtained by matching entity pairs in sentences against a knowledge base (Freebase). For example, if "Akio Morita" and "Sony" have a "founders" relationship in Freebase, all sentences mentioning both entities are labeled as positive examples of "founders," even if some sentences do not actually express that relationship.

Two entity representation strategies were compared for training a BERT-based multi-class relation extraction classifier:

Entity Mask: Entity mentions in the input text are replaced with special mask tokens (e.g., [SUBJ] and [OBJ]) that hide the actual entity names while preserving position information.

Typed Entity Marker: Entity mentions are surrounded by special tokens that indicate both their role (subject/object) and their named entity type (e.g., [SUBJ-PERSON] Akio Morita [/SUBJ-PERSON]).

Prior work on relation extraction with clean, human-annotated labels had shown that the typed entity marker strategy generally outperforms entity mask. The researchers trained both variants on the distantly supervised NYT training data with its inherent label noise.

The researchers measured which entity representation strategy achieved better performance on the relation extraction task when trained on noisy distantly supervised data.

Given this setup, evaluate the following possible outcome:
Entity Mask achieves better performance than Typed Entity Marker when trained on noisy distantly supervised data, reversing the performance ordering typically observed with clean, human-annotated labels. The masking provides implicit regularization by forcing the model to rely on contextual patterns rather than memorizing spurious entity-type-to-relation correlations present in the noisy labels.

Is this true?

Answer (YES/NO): YES